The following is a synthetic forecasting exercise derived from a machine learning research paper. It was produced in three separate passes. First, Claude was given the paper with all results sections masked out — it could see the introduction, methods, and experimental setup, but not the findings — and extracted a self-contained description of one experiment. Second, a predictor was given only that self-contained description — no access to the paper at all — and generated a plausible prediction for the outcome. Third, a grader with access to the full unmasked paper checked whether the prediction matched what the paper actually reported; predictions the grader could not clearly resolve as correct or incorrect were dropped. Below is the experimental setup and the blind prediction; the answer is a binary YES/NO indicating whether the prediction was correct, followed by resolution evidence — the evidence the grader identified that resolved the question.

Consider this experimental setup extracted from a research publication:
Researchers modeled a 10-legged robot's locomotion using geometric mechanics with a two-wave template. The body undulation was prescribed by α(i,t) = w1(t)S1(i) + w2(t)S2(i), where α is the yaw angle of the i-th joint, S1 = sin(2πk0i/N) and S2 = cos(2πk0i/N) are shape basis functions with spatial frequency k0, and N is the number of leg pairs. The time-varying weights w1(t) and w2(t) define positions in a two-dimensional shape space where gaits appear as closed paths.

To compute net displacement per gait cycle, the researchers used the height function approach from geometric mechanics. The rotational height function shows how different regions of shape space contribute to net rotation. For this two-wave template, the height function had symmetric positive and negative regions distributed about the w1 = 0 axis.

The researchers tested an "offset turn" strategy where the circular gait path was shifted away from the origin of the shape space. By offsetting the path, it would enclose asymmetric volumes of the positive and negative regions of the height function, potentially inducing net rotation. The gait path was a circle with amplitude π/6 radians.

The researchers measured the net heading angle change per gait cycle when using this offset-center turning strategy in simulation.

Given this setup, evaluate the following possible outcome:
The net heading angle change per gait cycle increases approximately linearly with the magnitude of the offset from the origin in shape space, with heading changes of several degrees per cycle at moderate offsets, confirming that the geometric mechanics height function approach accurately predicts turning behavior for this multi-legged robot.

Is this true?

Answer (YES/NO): NO